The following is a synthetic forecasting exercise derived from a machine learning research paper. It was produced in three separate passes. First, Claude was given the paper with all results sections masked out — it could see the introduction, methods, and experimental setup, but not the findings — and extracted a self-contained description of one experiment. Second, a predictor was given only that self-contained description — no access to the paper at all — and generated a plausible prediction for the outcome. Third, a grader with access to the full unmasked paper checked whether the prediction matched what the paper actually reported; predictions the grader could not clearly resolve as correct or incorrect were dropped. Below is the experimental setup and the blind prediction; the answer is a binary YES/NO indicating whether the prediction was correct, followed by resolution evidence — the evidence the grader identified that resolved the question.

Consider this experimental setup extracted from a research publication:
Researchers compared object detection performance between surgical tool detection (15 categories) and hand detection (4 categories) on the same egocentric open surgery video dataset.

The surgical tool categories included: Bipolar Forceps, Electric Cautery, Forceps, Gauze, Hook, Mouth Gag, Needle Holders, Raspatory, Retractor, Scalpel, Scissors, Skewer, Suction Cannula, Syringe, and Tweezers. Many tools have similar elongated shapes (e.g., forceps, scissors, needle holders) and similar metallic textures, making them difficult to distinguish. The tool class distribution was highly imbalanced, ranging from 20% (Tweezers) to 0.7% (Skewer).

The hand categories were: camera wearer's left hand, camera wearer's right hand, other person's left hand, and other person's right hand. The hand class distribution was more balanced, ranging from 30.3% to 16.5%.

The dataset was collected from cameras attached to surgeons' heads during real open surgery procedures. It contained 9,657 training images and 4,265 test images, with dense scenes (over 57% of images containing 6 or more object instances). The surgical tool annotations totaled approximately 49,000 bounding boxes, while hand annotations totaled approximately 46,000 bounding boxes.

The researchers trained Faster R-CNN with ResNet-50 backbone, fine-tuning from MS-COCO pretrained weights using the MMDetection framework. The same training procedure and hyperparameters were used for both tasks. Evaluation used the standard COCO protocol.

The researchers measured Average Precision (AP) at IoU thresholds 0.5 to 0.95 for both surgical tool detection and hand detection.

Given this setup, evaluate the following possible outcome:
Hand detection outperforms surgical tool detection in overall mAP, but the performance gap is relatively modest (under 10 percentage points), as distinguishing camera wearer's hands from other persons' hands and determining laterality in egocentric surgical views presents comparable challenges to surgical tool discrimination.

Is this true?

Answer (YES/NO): NO